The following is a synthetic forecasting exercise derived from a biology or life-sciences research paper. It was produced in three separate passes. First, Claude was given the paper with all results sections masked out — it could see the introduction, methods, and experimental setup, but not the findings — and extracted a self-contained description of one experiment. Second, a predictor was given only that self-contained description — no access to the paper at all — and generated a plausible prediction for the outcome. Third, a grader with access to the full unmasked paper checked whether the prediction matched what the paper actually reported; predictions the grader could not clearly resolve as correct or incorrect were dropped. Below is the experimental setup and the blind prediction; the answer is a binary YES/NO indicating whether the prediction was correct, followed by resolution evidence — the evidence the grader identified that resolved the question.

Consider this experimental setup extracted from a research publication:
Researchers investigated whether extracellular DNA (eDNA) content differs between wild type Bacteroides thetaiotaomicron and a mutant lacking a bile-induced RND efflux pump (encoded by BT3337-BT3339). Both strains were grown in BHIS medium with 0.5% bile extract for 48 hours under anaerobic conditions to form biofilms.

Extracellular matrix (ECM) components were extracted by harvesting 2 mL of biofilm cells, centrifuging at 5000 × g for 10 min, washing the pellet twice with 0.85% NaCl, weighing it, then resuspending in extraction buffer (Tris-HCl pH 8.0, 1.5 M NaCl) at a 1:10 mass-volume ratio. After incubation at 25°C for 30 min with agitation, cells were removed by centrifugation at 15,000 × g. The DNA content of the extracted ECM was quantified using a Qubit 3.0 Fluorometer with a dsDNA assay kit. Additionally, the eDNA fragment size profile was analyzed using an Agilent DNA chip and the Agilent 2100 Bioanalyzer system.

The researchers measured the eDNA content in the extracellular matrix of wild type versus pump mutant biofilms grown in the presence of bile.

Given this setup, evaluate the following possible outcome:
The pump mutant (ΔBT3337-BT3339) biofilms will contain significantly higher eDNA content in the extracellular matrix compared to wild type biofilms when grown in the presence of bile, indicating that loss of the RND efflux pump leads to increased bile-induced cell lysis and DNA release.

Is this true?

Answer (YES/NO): NO